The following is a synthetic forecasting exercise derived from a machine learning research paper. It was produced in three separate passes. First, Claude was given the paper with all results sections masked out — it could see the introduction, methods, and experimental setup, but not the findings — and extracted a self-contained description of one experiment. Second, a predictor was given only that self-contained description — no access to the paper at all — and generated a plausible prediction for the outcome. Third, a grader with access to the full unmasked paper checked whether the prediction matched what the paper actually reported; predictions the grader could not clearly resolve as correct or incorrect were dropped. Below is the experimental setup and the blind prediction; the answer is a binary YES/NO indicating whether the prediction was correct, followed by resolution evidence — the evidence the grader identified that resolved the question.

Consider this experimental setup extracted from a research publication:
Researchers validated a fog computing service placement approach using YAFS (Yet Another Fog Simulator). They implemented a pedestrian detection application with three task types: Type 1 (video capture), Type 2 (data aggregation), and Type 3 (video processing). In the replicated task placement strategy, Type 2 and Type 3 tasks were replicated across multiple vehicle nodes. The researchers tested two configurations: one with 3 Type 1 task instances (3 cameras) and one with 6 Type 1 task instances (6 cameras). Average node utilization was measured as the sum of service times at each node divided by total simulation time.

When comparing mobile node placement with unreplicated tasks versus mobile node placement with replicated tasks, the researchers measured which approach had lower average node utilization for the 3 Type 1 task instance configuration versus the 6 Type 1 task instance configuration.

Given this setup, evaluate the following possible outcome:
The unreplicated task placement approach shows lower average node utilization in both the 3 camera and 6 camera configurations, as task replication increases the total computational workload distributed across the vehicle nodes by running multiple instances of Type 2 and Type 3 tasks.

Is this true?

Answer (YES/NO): NO